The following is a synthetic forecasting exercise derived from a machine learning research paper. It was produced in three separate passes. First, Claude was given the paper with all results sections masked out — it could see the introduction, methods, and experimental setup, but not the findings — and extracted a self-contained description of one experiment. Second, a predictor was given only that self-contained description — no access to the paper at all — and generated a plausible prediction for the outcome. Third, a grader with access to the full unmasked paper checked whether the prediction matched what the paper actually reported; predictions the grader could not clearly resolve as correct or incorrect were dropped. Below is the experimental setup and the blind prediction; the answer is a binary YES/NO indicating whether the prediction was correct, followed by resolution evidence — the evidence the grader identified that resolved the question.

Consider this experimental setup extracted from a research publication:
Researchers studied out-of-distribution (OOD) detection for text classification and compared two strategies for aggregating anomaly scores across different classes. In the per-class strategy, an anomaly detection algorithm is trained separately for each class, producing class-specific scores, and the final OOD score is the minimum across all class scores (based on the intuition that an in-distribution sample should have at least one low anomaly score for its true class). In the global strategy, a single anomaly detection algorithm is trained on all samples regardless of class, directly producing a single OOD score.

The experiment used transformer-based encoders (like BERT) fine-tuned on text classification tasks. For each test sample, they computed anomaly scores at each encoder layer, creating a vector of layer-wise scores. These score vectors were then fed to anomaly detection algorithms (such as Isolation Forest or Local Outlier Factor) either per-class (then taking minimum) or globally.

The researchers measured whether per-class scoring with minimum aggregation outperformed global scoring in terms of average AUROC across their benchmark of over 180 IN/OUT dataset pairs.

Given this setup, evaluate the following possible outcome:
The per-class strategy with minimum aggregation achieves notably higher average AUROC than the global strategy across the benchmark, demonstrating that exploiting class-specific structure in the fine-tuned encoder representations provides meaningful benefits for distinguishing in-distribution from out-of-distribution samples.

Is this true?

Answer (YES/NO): YES